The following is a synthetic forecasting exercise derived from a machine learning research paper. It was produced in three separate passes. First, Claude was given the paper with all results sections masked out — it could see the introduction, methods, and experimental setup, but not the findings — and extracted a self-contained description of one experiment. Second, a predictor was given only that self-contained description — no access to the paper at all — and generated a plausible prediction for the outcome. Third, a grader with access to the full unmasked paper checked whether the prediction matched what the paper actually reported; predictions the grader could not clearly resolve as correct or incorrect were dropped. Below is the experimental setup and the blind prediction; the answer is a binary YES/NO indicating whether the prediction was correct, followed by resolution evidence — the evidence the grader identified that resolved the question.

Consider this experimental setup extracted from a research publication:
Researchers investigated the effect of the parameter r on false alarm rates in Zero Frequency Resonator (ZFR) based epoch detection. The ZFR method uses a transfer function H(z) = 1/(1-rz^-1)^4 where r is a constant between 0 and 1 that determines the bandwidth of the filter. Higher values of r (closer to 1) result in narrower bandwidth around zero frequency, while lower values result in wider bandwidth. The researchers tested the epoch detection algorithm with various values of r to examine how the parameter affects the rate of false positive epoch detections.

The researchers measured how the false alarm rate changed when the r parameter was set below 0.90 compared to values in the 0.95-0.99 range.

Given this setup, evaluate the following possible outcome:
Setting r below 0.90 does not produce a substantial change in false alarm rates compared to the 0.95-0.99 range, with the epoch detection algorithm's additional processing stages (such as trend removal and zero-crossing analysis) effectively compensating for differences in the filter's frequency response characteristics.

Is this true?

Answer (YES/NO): NO